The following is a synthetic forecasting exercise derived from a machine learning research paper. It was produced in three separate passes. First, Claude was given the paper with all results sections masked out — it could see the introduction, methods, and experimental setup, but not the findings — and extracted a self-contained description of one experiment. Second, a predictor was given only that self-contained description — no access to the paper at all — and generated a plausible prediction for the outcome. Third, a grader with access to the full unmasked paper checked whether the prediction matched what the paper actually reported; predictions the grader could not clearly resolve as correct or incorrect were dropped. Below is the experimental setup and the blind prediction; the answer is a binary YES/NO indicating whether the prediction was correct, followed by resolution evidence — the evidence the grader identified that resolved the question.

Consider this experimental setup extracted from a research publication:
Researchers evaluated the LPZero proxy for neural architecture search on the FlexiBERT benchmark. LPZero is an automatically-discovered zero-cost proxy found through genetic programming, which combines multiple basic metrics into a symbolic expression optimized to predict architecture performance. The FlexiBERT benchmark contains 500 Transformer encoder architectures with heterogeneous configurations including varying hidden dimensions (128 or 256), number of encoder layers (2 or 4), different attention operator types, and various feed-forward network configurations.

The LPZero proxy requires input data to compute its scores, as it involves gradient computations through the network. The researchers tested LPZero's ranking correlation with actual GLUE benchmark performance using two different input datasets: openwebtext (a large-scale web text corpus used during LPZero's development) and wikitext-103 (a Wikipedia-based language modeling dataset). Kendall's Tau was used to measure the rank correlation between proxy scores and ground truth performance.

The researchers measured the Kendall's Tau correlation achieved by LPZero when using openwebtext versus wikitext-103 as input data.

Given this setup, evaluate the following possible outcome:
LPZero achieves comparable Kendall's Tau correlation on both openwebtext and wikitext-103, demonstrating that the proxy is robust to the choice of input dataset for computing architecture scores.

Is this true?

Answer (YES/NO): NO